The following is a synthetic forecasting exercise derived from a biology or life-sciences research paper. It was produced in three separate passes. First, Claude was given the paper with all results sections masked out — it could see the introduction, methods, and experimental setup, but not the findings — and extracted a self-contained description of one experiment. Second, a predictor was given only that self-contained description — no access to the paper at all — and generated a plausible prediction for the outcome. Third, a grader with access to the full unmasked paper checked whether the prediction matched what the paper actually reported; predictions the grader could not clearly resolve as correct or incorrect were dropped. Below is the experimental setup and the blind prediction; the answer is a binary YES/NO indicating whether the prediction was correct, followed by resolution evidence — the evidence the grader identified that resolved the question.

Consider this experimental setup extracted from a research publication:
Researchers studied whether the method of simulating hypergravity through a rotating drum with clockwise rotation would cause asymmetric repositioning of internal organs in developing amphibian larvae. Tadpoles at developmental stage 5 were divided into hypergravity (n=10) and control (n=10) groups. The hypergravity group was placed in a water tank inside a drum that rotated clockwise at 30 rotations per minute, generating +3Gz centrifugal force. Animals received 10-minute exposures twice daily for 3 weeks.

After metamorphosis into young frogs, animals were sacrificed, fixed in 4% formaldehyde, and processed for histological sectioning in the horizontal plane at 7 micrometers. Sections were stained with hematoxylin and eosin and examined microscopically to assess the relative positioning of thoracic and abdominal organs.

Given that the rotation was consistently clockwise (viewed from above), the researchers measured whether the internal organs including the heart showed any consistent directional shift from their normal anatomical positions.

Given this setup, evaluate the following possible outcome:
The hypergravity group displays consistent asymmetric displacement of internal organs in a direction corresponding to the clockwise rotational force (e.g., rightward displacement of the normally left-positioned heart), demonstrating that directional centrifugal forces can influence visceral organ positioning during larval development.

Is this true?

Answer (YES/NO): YES